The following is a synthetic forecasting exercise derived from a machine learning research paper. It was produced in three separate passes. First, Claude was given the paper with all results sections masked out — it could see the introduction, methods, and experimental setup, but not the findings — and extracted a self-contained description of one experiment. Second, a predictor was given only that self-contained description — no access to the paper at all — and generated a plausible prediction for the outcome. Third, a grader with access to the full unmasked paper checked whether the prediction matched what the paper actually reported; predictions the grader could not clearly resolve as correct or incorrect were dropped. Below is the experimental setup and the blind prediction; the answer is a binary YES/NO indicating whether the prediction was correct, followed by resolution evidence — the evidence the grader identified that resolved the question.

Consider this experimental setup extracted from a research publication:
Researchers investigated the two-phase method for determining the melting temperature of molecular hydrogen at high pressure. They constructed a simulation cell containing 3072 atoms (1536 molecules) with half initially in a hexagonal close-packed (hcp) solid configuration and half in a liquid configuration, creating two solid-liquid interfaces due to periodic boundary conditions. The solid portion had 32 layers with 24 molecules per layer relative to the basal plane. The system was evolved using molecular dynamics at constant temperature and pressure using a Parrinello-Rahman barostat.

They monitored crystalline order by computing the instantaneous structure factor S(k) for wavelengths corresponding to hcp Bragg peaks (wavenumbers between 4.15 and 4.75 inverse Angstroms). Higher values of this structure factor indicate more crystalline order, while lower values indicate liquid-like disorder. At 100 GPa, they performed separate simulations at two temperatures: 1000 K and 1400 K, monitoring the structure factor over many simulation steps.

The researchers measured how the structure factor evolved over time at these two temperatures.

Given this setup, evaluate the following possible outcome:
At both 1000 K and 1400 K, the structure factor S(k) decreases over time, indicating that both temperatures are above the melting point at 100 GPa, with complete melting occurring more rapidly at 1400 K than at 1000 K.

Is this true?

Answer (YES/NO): NO